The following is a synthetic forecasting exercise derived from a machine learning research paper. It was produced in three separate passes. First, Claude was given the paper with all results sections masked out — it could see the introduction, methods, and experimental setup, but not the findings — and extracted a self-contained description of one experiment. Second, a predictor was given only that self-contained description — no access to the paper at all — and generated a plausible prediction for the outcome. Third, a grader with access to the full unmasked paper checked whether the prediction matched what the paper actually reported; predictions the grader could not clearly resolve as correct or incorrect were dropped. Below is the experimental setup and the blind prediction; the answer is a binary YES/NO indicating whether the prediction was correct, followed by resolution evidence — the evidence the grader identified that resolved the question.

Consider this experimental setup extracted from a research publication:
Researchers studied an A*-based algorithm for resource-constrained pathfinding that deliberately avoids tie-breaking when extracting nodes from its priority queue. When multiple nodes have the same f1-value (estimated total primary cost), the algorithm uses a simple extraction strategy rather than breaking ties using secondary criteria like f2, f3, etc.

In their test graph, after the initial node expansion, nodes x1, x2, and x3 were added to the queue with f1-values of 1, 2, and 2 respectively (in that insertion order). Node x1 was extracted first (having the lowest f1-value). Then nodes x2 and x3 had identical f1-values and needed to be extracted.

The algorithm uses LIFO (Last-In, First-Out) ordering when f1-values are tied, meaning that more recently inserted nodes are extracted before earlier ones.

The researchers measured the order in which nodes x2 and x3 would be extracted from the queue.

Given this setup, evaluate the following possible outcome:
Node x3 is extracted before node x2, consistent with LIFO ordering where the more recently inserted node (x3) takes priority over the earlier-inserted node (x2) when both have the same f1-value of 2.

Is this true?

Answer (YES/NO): YES